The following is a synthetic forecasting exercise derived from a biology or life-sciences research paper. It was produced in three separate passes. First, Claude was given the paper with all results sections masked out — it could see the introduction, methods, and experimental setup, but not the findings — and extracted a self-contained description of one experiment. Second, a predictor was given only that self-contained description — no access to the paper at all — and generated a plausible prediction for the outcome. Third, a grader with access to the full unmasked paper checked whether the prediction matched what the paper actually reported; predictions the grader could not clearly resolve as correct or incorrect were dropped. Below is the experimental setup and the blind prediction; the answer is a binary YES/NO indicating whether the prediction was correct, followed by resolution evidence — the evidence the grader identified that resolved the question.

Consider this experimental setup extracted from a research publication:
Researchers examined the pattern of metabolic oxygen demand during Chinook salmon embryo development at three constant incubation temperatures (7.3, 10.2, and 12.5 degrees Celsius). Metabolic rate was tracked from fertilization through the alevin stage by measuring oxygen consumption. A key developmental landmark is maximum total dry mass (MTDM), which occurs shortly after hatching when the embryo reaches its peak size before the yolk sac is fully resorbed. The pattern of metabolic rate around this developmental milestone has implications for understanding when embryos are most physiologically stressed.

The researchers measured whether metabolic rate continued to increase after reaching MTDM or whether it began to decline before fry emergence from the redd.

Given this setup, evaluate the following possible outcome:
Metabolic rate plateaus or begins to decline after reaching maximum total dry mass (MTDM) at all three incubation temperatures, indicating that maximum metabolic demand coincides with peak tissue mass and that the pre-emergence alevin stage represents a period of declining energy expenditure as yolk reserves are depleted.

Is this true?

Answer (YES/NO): YES